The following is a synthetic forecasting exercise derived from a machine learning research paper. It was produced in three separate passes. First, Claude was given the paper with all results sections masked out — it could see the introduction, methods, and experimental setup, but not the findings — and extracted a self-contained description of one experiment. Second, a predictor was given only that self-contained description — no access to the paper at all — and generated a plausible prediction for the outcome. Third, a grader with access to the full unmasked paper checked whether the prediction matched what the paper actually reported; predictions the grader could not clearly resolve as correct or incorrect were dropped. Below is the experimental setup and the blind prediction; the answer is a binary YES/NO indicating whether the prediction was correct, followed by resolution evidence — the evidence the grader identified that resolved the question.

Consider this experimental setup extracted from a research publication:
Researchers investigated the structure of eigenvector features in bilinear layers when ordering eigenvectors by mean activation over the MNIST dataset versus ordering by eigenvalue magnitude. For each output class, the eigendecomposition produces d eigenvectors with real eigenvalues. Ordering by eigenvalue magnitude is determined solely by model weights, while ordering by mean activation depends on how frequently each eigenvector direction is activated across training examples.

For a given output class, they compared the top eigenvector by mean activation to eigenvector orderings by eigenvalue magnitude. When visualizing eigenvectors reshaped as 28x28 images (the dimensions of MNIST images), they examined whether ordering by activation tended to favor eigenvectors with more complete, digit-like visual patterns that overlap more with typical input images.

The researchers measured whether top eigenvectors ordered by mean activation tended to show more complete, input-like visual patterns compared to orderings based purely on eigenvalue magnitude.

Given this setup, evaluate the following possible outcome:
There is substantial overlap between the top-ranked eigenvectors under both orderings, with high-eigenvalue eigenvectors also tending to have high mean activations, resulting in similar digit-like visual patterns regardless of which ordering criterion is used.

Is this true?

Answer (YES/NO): NO